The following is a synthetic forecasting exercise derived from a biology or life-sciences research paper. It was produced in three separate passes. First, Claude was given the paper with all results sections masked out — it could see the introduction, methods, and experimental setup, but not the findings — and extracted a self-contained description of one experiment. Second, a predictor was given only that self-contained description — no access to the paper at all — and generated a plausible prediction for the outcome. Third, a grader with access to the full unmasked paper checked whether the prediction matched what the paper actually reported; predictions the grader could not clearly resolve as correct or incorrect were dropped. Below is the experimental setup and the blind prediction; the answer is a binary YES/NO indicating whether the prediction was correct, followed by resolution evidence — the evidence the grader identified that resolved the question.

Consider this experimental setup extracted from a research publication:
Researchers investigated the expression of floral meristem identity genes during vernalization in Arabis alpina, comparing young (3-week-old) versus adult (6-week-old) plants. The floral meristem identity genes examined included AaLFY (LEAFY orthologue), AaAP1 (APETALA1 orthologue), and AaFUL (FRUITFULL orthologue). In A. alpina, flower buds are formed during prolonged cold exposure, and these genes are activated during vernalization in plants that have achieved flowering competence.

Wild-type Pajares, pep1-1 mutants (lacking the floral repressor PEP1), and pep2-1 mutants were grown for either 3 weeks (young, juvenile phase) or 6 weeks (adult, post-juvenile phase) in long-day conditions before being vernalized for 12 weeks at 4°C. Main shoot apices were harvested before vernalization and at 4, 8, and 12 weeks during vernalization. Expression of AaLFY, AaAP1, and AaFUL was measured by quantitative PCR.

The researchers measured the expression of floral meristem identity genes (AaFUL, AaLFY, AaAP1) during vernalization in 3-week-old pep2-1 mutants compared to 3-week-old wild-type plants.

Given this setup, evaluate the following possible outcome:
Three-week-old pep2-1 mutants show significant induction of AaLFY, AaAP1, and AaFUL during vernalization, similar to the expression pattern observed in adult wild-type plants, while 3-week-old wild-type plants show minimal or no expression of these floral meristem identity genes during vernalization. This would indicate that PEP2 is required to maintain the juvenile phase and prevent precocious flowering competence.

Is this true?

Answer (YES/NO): YES